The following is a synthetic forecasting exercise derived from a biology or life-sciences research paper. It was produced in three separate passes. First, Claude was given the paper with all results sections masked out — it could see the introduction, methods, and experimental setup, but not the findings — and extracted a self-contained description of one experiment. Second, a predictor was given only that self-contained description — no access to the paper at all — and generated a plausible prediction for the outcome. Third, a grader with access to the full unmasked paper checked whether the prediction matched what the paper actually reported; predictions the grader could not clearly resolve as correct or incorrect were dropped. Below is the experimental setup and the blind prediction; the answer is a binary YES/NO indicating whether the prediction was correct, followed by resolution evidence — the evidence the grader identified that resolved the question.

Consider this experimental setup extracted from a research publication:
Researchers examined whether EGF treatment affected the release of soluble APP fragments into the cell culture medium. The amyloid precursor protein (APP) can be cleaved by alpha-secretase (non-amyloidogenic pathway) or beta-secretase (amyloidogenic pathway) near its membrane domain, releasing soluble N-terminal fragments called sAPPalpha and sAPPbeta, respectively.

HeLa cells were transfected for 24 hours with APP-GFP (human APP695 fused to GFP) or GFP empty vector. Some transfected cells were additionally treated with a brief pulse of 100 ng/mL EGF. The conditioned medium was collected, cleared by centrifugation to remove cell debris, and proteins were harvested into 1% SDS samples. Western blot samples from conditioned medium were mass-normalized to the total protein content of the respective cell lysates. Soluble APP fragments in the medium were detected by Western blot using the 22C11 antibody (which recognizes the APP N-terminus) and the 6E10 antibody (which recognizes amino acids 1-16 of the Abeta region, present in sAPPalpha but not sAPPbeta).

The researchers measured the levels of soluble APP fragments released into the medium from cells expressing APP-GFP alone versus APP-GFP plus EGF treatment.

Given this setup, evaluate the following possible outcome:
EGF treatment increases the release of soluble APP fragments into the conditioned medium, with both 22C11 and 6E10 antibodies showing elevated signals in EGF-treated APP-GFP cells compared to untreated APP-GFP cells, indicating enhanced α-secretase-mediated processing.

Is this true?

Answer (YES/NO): YES